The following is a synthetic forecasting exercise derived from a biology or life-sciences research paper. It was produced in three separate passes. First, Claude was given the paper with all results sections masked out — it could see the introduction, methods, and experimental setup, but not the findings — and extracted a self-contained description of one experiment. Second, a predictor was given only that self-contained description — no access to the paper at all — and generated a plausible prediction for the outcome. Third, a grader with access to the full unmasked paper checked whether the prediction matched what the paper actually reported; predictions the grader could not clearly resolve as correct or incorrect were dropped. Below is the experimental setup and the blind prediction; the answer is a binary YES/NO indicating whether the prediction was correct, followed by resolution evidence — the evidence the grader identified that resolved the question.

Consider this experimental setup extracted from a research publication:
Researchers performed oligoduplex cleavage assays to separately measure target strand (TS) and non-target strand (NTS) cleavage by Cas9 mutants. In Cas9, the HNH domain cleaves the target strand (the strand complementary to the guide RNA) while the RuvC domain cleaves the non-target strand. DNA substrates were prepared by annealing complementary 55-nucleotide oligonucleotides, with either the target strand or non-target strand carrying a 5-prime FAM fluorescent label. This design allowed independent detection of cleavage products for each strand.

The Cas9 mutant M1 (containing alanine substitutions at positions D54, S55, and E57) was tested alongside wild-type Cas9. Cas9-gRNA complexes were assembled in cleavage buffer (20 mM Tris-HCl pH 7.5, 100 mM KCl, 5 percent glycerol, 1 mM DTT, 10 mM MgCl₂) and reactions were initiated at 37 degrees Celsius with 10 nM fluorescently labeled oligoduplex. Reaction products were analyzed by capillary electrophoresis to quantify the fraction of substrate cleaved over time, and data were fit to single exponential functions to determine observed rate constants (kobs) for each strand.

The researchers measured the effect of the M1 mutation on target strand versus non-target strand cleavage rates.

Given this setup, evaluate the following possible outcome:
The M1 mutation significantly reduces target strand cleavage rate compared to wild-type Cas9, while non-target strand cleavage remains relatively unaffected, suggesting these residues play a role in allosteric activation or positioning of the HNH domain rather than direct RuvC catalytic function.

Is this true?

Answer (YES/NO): NO